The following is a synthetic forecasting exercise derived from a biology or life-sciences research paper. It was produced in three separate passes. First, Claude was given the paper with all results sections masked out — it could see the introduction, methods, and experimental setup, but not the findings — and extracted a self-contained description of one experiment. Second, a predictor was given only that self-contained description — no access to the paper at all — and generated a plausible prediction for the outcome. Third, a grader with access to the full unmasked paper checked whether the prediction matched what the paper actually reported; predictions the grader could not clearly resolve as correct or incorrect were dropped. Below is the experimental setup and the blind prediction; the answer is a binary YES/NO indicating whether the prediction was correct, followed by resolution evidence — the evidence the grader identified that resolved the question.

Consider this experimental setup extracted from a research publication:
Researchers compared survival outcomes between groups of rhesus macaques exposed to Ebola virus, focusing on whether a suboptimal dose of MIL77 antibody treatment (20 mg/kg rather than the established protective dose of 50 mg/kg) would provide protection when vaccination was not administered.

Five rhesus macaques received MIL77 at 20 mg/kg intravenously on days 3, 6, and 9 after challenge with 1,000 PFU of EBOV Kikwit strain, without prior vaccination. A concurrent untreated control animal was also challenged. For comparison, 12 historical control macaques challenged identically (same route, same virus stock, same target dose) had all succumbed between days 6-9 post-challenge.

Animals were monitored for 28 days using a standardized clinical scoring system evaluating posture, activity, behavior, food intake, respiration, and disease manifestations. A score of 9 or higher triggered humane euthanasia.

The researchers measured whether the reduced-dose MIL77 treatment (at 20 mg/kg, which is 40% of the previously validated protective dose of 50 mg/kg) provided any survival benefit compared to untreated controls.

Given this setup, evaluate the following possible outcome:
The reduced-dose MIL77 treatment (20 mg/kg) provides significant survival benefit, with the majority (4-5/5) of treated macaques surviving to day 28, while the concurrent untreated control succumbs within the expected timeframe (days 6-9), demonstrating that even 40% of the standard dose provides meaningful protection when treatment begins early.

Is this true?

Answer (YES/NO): YES